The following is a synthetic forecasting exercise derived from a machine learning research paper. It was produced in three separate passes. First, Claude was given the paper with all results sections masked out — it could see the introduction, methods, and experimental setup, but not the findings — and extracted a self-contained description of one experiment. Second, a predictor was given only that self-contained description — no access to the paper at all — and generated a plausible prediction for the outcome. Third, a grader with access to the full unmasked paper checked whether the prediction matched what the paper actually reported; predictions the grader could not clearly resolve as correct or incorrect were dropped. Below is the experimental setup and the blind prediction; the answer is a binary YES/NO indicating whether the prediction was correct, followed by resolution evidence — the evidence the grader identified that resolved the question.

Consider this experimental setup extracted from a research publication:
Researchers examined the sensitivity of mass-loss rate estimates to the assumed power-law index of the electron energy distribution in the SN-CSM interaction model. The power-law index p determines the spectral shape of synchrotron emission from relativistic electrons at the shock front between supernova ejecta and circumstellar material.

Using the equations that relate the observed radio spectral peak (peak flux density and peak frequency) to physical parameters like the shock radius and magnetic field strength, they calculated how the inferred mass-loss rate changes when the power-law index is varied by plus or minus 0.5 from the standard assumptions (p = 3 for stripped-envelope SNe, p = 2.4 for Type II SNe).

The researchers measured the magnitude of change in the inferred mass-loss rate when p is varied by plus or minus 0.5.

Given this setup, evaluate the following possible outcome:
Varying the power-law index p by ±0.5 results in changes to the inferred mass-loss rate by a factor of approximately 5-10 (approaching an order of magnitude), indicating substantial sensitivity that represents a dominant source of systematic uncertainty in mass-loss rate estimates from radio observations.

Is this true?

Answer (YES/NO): NO